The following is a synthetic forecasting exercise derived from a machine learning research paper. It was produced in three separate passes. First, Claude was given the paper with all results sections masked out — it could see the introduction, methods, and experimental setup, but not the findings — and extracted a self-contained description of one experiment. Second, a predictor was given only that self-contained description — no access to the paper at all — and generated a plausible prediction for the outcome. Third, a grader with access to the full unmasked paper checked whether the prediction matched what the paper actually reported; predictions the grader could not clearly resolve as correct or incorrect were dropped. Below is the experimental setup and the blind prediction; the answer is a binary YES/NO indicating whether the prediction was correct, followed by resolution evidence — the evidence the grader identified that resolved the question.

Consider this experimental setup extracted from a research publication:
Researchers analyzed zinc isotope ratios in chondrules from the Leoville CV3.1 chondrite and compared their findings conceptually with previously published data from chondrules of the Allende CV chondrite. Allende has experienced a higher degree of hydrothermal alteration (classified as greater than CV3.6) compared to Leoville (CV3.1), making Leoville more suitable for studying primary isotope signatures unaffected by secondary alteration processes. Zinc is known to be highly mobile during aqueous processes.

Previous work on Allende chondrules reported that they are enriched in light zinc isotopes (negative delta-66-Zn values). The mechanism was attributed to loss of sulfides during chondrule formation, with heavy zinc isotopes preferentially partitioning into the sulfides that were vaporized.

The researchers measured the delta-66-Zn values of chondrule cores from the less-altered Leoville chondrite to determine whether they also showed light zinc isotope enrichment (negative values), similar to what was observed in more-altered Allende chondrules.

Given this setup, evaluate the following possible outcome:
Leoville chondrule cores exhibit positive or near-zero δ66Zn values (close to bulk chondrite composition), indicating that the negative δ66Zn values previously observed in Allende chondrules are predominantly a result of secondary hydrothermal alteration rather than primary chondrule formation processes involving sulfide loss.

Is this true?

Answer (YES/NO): NO